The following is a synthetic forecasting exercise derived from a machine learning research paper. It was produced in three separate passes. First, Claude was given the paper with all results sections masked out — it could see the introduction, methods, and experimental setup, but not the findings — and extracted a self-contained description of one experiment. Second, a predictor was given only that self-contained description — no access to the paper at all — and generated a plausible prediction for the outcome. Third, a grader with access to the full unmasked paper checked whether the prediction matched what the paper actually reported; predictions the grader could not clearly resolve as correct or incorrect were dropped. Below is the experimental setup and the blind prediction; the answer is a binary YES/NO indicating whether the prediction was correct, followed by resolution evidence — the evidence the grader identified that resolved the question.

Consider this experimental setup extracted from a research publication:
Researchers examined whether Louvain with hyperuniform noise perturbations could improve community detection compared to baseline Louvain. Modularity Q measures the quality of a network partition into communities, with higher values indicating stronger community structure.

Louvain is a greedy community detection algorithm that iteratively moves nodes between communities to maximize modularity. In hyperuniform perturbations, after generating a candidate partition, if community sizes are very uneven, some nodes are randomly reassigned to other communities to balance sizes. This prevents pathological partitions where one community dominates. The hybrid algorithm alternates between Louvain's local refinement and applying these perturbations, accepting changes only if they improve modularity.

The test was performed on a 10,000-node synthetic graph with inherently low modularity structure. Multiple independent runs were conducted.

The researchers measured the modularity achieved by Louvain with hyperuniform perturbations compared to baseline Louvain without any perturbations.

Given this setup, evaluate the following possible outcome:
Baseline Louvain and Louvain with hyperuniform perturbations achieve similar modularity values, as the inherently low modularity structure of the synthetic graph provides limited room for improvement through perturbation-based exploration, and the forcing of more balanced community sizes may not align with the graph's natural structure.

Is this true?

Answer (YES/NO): NO